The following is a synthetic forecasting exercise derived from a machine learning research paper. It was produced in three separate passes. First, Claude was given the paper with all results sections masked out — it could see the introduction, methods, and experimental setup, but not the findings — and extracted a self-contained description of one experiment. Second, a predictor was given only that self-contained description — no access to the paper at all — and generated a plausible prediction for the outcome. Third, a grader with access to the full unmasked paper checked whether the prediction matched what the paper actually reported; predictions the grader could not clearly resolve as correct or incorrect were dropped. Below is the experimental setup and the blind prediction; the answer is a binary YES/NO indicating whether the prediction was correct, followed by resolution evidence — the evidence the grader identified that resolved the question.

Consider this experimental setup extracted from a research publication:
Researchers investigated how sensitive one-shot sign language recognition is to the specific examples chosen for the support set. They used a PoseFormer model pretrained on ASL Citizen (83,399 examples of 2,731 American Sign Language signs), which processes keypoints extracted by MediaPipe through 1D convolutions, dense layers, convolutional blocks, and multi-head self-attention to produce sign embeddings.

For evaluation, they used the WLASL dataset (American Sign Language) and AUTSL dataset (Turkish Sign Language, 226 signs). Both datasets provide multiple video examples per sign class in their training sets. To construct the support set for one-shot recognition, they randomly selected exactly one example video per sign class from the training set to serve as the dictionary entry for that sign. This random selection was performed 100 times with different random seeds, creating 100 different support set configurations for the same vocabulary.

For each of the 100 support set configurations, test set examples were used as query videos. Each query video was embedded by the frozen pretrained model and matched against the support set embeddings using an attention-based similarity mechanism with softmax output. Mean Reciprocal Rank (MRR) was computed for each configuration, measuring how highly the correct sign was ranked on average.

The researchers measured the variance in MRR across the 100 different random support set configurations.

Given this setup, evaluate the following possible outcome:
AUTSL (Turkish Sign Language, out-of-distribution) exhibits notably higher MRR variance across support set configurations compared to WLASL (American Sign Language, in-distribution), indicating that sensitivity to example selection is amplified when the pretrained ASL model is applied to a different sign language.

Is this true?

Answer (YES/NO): NO